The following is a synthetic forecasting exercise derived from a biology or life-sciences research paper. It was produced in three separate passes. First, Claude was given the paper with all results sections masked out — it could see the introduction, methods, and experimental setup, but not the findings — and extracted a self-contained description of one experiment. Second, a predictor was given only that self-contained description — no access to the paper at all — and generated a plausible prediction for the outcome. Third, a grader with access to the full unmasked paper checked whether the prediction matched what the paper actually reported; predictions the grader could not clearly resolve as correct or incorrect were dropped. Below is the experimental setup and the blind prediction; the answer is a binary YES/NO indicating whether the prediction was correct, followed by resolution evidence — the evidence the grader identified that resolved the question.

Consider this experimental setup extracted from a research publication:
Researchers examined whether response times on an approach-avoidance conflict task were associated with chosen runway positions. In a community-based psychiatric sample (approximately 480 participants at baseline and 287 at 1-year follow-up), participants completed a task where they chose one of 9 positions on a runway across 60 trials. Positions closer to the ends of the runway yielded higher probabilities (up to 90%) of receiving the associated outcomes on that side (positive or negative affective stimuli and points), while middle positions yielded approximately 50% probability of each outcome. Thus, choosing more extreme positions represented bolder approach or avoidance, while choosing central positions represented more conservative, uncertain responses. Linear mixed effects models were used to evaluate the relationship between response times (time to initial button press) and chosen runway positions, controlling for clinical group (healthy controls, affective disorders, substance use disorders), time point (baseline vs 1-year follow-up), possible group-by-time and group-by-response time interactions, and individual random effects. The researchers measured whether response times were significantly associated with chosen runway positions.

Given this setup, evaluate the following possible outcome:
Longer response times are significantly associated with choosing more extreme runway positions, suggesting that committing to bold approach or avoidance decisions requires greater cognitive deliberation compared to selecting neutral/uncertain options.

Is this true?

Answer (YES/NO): NO